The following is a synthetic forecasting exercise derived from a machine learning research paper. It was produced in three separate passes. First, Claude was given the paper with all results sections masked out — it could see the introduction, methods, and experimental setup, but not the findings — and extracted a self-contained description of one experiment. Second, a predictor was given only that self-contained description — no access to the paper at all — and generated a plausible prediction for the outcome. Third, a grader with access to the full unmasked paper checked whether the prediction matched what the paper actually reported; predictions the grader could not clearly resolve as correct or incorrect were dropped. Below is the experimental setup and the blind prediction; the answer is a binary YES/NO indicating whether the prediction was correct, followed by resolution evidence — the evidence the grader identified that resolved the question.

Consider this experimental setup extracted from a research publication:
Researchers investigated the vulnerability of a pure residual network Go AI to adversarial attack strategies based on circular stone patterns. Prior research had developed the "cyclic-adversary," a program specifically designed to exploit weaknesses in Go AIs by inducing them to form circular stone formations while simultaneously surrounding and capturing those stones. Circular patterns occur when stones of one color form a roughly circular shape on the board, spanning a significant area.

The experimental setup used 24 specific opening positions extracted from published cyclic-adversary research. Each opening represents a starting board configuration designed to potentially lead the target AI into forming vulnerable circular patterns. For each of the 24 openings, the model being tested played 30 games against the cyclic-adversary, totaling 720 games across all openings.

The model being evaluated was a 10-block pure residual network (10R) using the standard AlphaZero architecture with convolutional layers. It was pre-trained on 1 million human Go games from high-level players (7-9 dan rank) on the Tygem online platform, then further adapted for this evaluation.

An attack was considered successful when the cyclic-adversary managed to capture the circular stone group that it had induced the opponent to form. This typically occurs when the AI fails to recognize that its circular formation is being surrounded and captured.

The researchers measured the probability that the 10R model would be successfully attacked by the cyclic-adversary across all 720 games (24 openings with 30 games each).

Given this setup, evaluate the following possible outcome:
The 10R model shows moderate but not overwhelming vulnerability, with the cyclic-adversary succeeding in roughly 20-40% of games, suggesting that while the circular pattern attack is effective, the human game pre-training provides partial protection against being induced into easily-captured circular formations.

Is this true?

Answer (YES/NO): NO